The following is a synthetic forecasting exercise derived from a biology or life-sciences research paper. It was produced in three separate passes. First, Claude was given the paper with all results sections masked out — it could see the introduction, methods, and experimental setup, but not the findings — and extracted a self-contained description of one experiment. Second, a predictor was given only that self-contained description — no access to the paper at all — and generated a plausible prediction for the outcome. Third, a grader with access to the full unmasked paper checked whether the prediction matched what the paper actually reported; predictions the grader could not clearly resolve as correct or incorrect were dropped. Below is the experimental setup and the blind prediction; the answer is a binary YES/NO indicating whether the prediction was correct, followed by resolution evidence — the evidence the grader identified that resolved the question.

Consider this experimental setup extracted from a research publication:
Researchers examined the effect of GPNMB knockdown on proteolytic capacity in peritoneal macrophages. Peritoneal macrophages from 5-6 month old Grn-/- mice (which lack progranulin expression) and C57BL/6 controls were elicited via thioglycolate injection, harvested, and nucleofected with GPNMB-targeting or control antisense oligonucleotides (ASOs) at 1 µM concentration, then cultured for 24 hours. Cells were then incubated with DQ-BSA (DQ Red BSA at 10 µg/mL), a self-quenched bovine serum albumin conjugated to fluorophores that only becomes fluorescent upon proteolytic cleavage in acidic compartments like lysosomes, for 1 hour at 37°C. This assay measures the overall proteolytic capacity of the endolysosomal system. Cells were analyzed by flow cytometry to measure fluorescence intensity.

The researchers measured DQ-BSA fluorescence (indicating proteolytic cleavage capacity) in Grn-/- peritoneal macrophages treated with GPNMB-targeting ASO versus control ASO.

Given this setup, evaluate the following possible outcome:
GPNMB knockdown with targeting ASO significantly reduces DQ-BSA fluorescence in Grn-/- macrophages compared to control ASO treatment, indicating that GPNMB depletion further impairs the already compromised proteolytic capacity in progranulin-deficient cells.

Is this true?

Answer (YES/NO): NO